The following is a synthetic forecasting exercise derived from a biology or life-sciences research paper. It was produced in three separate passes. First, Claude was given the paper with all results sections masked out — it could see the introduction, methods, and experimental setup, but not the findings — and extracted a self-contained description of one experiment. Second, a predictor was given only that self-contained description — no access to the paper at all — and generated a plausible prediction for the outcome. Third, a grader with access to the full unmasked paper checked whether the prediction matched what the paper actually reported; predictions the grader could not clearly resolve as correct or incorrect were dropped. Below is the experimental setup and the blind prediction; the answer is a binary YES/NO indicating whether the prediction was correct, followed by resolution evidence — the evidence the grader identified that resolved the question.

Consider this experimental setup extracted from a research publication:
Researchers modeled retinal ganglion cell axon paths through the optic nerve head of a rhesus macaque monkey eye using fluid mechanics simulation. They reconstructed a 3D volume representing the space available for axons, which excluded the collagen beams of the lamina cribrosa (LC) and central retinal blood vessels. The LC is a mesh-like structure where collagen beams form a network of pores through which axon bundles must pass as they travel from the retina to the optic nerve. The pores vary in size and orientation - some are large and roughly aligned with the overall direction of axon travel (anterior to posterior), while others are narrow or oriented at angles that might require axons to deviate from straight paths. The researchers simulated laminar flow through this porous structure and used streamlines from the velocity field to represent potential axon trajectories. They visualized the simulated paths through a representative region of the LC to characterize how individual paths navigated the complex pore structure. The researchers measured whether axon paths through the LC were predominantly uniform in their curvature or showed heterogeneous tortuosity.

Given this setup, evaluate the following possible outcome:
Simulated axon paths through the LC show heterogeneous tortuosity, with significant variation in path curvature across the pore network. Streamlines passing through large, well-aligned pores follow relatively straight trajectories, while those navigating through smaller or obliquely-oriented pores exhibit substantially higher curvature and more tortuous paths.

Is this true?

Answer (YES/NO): YES